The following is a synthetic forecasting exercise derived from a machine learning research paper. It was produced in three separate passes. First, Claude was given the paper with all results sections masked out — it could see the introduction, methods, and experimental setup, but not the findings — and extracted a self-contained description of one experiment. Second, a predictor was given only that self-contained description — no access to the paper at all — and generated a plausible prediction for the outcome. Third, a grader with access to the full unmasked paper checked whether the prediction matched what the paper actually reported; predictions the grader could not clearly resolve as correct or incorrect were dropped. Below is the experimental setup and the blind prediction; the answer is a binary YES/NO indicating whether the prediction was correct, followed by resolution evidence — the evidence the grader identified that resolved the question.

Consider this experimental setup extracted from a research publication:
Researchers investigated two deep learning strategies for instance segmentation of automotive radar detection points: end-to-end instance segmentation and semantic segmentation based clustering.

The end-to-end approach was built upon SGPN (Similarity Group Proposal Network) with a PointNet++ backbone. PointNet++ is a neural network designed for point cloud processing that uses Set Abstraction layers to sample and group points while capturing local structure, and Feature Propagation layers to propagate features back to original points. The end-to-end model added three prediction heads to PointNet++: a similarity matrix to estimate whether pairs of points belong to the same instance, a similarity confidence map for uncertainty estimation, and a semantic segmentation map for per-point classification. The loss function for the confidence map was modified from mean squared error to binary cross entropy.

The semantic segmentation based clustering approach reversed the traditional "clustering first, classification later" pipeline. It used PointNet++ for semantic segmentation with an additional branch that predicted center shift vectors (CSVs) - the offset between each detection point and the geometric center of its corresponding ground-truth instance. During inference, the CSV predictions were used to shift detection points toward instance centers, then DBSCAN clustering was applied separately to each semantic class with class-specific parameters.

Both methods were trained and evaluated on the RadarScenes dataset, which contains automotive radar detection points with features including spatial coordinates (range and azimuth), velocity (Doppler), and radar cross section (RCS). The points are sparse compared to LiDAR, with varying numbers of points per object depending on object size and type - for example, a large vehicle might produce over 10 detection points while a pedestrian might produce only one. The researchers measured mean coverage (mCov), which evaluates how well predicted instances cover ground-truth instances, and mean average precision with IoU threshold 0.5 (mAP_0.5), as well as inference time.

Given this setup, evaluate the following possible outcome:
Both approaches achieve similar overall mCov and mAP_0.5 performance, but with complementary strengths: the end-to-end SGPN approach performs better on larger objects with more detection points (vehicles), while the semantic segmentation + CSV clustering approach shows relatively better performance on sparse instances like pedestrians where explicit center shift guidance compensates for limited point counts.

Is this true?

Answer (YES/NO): NO